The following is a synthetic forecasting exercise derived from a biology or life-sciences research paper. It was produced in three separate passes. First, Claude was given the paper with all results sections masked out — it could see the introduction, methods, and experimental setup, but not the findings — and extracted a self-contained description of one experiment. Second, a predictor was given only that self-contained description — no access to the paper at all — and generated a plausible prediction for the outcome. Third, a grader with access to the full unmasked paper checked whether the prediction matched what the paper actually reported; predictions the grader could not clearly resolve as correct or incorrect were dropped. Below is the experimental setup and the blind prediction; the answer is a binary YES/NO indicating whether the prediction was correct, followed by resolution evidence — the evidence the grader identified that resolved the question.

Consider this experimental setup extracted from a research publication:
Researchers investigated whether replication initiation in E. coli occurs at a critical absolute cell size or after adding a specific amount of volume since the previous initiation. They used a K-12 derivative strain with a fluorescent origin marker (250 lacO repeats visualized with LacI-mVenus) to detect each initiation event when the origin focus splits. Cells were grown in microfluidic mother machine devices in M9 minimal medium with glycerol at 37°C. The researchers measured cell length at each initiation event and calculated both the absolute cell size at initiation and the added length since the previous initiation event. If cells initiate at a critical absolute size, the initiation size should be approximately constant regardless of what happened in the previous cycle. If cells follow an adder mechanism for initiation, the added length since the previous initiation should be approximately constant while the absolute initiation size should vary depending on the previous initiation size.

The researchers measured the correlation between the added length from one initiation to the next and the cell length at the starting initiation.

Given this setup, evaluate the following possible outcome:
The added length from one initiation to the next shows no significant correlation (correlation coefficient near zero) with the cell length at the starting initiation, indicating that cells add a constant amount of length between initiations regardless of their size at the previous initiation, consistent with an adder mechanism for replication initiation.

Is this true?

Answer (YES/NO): YES